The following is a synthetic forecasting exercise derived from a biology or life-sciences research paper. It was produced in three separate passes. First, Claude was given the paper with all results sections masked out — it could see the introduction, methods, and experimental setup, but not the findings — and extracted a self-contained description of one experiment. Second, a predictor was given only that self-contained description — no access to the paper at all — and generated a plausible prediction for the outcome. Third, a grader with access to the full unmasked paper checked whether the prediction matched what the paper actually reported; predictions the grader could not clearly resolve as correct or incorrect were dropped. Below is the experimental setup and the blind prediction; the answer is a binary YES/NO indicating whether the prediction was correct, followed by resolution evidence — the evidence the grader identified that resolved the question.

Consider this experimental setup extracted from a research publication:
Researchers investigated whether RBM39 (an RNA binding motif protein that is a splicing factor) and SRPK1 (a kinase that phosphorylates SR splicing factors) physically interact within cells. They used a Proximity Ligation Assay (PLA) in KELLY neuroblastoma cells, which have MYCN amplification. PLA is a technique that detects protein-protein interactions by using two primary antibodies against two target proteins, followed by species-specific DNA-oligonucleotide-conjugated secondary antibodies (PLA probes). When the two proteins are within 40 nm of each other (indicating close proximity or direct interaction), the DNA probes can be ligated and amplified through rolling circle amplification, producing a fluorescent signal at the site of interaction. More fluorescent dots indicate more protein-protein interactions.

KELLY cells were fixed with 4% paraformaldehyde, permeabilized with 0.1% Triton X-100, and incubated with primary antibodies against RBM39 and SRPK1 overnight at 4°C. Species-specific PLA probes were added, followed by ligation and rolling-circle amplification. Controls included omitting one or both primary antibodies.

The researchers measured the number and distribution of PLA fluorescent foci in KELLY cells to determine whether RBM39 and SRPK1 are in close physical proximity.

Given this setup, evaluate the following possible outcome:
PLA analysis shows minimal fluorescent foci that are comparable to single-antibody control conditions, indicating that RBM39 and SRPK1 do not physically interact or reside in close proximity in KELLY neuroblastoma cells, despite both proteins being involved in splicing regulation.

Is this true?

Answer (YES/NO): NO